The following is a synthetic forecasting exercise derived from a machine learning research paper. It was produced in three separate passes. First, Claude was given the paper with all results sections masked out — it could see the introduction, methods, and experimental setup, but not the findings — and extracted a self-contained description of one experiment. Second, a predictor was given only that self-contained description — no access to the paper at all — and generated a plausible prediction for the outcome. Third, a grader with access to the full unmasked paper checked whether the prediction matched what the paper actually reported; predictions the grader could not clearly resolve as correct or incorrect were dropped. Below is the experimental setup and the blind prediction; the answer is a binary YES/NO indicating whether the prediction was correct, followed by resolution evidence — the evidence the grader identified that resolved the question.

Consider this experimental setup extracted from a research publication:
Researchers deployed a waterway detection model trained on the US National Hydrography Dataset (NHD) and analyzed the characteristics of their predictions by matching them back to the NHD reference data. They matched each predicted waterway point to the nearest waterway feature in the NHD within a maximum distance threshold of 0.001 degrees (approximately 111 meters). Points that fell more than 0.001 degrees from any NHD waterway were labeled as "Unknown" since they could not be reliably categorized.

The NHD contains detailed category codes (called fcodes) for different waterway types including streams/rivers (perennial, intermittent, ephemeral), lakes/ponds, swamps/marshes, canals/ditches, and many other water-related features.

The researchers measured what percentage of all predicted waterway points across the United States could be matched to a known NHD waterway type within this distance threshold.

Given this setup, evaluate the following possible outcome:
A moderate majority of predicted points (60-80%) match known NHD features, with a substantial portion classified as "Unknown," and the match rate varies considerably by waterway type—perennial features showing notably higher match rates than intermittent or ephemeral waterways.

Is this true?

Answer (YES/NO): NO